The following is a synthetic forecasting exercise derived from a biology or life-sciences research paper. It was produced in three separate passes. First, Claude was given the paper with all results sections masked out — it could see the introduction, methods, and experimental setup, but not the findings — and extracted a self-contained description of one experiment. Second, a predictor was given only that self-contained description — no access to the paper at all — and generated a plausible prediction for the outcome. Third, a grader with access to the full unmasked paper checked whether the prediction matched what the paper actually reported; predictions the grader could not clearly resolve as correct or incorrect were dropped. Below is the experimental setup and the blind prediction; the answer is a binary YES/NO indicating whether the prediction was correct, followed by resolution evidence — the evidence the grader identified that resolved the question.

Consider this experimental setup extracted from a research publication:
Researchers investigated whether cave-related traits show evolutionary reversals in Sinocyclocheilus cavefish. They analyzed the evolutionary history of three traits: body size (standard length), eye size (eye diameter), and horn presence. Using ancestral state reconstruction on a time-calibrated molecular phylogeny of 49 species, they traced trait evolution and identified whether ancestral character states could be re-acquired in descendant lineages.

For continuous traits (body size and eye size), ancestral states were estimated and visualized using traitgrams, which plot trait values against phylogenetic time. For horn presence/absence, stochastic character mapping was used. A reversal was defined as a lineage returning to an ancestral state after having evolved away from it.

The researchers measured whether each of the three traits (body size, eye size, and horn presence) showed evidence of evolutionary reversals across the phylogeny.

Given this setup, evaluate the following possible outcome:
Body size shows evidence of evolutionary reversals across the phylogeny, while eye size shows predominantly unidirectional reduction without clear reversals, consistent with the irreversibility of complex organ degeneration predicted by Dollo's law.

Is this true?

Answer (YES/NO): NO